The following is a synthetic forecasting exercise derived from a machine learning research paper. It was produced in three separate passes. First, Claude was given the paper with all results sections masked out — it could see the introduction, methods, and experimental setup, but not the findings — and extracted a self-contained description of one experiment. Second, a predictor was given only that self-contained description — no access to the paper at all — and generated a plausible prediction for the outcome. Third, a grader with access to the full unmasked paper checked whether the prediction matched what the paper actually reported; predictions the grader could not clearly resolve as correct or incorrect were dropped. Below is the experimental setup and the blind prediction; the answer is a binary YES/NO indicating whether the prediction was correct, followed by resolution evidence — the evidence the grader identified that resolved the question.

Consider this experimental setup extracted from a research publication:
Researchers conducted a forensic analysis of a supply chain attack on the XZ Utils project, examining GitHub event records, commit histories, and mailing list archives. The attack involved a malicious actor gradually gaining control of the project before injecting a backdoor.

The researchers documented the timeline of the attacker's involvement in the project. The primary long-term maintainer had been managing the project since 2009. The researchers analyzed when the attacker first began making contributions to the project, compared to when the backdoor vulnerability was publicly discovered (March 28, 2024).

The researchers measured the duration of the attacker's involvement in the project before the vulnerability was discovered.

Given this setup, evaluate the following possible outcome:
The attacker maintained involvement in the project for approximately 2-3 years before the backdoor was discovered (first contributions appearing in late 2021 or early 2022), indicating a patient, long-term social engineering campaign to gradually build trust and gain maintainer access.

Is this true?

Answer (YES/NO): YES